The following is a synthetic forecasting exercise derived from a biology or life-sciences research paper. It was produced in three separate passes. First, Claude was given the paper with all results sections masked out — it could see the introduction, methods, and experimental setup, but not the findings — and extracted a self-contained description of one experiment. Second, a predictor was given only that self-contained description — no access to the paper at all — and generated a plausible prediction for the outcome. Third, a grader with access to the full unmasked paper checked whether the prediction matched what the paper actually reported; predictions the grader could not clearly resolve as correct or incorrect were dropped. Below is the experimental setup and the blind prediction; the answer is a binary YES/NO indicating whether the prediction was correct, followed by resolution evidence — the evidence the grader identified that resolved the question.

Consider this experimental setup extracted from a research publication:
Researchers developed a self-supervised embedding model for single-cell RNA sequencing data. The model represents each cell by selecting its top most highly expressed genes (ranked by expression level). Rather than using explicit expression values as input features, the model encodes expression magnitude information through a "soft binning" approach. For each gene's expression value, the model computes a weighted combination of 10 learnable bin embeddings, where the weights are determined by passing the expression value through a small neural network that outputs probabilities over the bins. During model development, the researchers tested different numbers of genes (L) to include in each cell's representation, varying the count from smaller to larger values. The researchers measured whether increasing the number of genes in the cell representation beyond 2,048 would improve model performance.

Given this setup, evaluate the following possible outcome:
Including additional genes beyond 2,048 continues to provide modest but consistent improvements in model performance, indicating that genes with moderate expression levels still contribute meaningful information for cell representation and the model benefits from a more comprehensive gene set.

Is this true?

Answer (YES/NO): NO